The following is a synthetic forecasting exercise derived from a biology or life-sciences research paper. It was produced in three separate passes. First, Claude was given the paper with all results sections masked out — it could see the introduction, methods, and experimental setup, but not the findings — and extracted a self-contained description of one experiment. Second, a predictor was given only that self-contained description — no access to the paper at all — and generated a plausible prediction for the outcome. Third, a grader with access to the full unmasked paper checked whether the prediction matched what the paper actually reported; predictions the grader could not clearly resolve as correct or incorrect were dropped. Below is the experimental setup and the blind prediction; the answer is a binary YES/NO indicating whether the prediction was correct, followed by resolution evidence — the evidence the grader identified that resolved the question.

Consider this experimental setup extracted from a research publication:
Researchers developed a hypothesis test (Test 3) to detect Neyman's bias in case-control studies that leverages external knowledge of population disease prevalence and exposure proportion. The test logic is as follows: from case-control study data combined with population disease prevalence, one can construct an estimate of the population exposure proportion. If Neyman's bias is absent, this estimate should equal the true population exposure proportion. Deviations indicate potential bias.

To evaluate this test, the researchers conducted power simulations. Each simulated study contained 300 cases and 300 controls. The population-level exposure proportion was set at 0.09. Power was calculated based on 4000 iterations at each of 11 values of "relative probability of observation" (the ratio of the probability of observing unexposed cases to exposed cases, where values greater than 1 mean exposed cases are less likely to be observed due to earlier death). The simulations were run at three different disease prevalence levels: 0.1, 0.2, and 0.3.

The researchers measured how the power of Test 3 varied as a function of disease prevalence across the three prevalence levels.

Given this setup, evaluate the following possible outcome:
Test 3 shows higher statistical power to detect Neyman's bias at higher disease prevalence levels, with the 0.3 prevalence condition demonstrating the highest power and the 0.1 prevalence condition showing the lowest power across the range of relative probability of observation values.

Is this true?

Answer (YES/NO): YES